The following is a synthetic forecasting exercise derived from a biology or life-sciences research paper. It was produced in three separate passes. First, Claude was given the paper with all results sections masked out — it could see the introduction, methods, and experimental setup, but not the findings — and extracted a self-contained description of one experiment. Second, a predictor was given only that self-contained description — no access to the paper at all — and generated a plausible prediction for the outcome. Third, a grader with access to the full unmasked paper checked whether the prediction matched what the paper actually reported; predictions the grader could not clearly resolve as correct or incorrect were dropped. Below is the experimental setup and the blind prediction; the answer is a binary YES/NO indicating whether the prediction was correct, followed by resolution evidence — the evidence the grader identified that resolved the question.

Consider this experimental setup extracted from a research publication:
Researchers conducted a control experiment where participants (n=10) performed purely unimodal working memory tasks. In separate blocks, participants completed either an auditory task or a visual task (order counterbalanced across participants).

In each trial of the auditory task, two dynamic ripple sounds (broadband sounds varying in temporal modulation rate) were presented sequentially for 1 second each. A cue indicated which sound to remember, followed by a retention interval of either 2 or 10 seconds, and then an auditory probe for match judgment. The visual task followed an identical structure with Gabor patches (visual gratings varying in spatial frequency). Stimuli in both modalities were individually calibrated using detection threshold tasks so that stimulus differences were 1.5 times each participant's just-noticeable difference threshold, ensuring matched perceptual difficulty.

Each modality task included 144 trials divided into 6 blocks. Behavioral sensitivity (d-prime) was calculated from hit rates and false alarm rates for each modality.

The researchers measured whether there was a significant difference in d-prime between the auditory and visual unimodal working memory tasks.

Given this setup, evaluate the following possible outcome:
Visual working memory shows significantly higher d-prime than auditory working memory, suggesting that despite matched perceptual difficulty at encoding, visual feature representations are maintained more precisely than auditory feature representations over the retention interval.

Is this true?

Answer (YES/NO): NO